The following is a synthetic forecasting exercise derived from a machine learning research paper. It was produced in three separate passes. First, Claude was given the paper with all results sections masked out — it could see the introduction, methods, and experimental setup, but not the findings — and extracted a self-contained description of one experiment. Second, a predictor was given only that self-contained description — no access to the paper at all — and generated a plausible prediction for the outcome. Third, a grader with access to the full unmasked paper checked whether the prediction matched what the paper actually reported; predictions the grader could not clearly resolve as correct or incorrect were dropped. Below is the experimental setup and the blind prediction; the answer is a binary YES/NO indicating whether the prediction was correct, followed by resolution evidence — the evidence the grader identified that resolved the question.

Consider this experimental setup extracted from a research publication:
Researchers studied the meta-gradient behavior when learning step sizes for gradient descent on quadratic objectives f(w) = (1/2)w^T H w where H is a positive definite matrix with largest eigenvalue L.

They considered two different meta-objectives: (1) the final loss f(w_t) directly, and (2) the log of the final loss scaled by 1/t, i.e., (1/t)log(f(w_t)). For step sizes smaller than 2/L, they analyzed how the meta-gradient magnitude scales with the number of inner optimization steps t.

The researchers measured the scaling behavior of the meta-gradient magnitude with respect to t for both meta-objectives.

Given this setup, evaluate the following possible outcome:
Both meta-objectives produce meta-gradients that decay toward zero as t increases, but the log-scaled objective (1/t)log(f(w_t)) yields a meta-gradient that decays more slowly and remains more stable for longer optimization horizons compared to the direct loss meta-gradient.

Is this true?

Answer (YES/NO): NO